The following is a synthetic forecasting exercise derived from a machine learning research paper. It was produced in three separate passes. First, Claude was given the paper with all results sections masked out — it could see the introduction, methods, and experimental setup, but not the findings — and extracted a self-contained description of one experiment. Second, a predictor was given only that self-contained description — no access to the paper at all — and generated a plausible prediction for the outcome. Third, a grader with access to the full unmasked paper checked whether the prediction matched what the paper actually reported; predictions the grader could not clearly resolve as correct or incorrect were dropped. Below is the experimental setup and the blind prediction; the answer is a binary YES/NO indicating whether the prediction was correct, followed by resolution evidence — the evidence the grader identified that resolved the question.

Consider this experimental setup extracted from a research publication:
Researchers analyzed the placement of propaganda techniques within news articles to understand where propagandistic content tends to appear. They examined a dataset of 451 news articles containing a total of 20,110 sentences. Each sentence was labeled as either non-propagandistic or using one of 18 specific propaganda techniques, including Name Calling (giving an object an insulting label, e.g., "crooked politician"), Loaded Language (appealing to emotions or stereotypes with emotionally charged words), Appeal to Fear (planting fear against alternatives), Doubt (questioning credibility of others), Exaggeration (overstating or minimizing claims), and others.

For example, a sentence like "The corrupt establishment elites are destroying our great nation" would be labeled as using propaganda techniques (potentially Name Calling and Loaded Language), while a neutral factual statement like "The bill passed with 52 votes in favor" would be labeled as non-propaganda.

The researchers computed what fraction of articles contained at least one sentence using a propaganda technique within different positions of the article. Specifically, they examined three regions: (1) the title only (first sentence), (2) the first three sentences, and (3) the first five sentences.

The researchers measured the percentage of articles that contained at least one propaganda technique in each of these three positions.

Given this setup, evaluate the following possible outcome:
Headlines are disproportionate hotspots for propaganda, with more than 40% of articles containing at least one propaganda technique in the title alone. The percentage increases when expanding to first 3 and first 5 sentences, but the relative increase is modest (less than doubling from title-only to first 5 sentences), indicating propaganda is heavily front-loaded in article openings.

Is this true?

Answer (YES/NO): NO